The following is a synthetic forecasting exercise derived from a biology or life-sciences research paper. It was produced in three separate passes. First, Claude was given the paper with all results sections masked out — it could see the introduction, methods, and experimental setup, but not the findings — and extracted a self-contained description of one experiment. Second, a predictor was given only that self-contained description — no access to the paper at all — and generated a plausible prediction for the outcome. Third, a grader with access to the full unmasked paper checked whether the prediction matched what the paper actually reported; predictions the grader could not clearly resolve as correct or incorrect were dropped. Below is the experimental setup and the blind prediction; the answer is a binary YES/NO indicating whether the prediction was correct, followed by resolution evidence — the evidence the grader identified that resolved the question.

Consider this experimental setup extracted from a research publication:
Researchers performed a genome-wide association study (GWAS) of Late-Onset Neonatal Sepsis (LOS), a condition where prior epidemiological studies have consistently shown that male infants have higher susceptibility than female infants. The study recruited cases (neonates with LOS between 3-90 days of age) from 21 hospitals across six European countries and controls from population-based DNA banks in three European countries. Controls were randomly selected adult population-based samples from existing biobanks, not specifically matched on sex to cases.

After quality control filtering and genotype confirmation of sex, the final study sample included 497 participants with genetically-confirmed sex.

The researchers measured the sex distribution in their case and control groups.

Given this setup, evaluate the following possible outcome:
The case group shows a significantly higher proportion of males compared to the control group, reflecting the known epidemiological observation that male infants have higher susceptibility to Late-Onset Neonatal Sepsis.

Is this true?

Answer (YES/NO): NO